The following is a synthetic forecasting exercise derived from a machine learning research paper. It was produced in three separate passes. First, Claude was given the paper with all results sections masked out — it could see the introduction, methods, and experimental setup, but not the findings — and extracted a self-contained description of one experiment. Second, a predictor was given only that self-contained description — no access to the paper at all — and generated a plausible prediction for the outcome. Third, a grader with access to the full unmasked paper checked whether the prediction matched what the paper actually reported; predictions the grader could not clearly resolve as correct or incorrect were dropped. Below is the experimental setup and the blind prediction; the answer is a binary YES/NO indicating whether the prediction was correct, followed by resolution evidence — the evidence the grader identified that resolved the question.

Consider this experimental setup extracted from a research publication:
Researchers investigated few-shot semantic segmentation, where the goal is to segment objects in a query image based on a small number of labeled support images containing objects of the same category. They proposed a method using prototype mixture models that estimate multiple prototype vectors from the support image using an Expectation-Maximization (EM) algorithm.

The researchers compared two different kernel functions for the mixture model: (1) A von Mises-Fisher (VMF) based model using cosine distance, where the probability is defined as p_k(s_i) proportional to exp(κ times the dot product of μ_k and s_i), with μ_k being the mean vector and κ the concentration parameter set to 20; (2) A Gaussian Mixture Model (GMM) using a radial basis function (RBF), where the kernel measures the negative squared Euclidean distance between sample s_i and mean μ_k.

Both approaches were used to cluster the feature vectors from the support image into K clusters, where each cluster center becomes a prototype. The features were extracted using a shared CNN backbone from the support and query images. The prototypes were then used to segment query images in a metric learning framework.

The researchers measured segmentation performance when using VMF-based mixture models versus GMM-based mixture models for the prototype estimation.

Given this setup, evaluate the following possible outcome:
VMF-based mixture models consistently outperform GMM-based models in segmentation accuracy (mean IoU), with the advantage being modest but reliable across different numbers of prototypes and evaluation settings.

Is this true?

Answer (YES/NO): NO